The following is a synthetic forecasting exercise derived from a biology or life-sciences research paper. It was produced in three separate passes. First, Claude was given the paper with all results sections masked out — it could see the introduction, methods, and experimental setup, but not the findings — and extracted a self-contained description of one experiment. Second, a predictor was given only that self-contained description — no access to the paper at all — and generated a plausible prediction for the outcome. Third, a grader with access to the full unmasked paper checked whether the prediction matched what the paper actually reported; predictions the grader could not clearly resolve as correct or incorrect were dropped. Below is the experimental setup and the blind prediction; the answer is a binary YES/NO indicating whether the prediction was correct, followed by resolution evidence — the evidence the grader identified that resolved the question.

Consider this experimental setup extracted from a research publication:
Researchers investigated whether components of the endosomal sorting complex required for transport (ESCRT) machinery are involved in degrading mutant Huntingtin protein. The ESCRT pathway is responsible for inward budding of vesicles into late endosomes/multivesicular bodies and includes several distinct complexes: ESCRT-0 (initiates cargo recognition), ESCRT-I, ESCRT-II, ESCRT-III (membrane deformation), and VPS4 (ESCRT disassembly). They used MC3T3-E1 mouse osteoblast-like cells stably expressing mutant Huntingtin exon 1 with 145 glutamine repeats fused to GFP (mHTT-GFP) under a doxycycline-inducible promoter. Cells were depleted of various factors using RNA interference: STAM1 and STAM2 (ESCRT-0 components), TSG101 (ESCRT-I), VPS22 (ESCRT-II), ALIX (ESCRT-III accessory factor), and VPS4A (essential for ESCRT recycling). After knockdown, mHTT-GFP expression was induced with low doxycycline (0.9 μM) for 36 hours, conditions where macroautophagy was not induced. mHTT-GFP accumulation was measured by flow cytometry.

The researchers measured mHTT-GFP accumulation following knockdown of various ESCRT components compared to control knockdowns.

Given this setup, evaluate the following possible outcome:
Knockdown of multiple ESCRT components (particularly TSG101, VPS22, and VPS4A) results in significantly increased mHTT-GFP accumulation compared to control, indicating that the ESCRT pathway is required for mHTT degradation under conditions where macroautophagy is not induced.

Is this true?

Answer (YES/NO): YES